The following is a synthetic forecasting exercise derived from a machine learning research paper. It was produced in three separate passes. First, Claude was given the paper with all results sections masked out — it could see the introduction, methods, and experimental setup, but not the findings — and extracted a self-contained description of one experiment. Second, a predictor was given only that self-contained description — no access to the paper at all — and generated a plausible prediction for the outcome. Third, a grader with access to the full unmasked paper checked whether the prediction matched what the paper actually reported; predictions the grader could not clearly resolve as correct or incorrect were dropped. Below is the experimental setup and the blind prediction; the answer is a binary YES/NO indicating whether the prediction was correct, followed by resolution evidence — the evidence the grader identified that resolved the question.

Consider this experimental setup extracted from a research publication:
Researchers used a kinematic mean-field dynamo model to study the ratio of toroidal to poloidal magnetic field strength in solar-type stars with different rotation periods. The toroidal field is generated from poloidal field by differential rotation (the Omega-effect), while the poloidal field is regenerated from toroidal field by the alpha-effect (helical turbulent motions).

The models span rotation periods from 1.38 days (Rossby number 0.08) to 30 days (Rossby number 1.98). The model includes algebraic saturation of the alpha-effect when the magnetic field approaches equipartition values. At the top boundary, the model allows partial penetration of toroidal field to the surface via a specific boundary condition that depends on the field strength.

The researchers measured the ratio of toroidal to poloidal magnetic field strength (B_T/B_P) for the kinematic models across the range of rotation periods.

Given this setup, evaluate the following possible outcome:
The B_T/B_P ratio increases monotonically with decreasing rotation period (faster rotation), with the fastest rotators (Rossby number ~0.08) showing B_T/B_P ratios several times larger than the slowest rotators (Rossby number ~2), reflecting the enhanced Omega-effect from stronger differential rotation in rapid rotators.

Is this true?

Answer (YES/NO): NO